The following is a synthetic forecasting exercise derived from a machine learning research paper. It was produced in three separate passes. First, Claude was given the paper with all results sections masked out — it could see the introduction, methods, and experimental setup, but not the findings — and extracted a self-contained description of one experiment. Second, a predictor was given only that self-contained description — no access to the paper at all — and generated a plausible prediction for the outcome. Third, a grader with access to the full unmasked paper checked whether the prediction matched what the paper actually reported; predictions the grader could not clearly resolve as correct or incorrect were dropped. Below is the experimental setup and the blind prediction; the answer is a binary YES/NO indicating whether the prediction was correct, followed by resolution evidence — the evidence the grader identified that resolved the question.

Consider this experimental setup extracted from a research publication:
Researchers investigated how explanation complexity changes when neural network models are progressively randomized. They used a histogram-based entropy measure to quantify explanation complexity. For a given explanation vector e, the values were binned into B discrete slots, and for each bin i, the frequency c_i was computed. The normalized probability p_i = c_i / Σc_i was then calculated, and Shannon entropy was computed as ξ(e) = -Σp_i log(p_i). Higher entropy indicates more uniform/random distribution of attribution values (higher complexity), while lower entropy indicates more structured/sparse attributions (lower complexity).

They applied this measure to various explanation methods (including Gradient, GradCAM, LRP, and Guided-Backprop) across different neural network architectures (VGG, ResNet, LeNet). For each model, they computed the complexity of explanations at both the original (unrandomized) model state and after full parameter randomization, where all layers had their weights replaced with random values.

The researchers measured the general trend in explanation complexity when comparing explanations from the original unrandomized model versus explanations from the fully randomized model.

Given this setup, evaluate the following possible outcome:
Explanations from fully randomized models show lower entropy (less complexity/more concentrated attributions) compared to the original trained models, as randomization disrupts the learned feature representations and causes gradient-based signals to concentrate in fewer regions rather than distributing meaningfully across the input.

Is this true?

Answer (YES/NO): NO